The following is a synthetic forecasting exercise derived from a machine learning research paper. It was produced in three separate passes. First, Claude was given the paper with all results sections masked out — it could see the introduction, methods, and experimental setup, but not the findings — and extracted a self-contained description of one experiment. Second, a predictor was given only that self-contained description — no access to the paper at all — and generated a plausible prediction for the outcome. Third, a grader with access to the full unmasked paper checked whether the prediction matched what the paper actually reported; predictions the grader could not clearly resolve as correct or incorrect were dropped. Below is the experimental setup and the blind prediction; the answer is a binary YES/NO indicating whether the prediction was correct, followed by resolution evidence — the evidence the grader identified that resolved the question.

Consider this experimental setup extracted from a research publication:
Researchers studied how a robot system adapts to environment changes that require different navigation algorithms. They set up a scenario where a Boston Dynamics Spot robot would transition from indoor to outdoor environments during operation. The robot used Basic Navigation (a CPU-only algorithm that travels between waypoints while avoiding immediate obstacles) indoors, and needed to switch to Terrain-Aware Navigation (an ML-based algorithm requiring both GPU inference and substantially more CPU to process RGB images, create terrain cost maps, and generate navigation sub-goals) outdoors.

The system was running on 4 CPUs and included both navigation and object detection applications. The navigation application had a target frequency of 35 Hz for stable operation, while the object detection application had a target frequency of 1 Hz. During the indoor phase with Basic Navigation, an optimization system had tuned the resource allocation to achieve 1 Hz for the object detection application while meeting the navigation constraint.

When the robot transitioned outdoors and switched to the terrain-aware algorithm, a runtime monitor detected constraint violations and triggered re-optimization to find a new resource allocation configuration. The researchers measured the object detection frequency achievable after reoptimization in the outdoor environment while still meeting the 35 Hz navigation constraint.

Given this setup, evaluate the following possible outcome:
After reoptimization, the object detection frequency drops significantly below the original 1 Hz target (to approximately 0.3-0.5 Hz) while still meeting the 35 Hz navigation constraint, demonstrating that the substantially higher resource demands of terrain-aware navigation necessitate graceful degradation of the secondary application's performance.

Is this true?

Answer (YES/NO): NO